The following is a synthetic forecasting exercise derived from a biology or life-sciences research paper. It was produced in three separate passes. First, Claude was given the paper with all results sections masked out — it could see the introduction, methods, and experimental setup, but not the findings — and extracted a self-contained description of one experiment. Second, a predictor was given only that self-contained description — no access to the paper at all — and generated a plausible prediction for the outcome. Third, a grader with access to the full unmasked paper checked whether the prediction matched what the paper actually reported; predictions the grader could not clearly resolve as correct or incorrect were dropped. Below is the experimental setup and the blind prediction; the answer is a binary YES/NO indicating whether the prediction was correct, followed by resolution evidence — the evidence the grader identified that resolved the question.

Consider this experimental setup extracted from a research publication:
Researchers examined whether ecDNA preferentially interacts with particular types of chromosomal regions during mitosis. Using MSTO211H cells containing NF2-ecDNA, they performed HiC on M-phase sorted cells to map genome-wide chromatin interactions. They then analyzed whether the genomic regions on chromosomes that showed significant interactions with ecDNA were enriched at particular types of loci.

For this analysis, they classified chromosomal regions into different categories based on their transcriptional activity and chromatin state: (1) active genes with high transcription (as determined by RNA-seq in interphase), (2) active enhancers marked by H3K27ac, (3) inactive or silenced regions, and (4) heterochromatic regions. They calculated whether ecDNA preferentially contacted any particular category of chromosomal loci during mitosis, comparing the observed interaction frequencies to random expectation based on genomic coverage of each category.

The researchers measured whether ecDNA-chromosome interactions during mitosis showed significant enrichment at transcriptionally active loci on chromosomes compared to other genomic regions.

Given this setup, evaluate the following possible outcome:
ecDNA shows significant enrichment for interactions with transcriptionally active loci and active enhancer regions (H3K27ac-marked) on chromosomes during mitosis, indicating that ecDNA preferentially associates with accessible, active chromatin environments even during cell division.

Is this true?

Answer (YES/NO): YES